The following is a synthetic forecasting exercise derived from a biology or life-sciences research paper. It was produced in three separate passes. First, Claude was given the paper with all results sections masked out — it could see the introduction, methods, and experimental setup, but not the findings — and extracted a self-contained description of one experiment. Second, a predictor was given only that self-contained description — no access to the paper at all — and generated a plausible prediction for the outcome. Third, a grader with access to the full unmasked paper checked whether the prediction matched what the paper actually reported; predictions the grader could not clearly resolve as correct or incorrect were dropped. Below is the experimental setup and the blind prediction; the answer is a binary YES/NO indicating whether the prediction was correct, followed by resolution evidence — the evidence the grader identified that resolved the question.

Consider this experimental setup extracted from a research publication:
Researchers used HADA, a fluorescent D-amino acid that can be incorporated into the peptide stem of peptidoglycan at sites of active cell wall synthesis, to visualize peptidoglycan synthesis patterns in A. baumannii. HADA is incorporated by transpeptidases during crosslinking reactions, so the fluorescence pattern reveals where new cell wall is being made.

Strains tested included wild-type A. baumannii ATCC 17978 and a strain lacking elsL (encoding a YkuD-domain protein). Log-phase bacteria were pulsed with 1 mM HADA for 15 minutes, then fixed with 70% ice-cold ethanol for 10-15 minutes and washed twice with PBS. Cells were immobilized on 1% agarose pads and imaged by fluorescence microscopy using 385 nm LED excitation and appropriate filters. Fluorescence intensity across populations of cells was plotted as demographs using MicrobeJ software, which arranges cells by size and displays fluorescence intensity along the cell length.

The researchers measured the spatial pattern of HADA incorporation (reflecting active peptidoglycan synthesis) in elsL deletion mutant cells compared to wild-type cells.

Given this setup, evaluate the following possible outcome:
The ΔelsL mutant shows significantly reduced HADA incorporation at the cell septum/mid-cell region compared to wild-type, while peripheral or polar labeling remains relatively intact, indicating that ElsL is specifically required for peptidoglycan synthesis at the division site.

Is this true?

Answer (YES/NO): NO